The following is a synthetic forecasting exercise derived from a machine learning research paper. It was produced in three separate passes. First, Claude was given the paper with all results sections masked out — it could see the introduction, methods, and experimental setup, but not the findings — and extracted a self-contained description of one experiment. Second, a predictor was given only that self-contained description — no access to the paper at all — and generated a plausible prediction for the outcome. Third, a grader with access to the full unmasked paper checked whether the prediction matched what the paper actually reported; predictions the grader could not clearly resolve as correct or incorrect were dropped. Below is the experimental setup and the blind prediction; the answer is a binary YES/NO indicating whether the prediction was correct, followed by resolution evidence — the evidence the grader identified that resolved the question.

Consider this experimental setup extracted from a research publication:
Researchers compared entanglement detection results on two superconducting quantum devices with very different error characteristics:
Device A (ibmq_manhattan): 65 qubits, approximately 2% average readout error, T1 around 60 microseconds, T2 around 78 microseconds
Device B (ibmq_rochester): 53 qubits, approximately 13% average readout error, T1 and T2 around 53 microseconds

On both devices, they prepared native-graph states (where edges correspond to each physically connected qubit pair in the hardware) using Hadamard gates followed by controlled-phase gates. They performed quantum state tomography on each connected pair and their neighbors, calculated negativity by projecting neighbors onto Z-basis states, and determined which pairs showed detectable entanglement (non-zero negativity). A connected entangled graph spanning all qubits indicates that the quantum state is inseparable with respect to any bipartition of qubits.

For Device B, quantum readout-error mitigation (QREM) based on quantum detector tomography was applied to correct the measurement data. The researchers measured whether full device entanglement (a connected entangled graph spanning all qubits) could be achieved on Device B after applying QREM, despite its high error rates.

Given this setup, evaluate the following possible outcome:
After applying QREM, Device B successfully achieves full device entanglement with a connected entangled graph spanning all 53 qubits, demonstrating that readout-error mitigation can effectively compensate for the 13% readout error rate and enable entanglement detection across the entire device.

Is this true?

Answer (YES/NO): YES